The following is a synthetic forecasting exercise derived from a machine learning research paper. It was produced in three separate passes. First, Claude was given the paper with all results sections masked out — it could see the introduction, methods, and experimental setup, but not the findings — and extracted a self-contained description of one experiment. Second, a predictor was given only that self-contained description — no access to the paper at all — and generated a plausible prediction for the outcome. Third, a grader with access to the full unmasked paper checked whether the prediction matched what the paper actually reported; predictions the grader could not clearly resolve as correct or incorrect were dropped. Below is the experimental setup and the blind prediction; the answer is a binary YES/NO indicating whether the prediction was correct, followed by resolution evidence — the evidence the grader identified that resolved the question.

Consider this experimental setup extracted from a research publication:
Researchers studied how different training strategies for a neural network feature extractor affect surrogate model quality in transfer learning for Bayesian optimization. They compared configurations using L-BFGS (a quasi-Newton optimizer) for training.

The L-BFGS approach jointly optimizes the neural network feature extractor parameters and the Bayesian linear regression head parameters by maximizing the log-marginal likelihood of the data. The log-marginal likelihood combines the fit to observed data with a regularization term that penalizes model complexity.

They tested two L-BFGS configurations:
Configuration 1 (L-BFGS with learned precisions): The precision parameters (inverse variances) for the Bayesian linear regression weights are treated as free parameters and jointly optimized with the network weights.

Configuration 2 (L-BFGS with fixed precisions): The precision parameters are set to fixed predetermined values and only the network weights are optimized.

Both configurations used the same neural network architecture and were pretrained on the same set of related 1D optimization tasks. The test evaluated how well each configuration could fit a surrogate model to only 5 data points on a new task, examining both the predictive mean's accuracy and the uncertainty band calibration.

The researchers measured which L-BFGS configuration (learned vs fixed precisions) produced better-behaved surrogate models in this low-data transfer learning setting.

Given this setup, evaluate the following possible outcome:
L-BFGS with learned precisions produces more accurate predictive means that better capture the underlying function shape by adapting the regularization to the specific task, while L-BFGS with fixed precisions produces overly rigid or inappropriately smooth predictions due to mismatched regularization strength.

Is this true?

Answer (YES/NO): NO